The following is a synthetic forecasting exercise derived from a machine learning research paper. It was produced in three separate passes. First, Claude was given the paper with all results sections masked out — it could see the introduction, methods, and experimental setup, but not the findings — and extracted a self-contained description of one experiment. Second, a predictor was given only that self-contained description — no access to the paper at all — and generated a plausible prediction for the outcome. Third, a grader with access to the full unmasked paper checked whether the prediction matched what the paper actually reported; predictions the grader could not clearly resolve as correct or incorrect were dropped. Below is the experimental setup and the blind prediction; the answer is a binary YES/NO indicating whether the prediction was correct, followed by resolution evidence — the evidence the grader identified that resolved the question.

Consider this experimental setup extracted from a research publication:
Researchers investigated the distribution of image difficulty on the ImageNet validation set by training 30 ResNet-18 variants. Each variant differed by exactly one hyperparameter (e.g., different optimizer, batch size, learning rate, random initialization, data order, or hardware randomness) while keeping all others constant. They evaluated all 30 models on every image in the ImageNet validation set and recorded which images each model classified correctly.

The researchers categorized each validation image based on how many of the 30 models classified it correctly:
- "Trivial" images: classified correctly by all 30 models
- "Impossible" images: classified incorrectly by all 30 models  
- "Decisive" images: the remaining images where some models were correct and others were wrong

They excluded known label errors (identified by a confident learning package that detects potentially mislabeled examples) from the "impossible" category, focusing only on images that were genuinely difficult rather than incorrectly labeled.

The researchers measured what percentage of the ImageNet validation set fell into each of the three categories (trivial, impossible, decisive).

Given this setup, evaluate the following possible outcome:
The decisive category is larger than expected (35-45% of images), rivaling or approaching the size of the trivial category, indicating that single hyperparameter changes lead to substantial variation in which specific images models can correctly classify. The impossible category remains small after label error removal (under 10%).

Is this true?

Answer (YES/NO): NO